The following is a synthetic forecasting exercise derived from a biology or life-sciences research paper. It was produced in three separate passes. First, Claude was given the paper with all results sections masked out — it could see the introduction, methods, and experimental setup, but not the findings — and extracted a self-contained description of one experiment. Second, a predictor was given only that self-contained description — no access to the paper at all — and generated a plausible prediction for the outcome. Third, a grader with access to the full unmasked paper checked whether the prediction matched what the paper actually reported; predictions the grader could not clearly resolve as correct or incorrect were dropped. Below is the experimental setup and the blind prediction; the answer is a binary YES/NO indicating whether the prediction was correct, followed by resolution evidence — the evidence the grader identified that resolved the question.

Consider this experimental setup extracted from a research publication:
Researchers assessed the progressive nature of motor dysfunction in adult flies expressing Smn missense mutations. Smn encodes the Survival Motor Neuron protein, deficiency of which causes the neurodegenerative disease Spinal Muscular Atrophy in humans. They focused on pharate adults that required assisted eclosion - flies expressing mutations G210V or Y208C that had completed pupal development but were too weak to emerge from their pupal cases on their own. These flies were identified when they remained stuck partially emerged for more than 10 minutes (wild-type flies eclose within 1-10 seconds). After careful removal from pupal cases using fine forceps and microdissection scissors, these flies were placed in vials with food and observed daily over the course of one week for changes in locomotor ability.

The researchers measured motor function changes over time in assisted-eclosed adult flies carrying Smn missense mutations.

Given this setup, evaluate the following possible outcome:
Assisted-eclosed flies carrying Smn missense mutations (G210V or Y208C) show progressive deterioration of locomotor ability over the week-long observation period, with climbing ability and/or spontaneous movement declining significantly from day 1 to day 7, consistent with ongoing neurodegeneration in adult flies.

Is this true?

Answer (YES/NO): NO